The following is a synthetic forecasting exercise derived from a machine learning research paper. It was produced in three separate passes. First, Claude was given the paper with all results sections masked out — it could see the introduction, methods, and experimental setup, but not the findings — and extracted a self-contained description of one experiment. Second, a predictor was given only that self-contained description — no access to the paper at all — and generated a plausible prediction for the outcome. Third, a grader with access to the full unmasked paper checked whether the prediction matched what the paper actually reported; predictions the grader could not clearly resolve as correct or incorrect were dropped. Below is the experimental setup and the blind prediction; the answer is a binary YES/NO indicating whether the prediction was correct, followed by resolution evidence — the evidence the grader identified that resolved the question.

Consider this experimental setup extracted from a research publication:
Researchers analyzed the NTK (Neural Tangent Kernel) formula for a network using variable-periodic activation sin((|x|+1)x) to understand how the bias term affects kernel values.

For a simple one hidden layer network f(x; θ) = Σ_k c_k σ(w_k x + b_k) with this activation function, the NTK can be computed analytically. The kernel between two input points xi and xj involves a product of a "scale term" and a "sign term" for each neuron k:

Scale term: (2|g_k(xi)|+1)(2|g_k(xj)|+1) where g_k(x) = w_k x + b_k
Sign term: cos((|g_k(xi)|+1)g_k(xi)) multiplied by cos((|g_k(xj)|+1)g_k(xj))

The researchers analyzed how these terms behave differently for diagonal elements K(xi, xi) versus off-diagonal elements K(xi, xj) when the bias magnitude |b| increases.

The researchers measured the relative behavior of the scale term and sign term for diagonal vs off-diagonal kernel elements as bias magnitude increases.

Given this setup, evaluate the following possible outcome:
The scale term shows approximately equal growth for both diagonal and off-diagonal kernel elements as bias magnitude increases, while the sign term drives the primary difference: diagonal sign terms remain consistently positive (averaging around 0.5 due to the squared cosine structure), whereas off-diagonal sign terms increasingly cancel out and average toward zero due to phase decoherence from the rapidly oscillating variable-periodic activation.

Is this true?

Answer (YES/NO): YES